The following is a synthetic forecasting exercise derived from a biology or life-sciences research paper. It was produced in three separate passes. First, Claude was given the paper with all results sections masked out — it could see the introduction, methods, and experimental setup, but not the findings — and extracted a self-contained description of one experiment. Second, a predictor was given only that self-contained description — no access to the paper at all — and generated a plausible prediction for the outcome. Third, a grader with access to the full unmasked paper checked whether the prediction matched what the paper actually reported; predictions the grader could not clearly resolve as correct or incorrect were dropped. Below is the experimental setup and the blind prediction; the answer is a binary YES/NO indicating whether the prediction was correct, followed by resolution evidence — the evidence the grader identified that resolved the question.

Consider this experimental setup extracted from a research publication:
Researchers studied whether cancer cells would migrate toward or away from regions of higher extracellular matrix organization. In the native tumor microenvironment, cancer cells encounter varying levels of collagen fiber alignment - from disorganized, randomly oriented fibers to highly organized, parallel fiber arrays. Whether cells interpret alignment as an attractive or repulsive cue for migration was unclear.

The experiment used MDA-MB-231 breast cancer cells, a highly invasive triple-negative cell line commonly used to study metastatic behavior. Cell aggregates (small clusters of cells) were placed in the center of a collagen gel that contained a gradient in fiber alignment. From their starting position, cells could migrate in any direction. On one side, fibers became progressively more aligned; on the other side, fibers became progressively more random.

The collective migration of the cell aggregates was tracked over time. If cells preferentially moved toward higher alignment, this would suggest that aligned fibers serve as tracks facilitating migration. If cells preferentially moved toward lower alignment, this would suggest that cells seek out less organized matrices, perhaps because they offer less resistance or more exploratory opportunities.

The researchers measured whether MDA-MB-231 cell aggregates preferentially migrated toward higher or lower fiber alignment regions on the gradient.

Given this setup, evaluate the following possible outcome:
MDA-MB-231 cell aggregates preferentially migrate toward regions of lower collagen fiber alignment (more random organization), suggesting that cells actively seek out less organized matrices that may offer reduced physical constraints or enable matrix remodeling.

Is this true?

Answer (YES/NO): NO